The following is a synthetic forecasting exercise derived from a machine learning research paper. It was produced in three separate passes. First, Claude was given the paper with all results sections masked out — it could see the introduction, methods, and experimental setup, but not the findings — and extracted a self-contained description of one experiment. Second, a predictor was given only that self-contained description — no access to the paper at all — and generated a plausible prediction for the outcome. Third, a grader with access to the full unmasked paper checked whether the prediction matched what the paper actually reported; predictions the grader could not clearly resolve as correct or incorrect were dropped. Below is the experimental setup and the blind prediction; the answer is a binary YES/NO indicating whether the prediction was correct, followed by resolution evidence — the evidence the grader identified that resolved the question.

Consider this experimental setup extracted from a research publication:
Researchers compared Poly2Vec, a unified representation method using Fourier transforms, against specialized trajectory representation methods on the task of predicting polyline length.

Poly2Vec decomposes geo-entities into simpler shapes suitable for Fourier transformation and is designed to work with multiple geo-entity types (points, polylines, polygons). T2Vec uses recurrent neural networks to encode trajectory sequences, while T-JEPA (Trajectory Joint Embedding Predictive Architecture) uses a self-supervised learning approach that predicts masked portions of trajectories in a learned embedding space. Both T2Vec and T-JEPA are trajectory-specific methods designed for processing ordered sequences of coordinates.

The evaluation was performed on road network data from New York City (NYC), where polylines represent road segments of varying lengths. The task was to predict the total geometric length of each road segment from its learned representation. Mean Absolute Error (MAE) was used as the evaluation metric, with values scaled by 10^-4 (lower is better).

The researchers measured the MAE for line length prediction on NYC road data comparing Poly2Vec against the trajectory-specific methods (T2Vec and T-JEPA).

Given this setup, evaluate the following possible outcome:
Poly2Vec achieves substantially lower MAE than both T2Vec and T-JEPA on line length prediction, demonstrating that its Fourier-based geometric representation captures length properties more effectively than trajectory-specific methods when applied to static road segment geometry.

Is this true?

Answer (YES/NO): NO